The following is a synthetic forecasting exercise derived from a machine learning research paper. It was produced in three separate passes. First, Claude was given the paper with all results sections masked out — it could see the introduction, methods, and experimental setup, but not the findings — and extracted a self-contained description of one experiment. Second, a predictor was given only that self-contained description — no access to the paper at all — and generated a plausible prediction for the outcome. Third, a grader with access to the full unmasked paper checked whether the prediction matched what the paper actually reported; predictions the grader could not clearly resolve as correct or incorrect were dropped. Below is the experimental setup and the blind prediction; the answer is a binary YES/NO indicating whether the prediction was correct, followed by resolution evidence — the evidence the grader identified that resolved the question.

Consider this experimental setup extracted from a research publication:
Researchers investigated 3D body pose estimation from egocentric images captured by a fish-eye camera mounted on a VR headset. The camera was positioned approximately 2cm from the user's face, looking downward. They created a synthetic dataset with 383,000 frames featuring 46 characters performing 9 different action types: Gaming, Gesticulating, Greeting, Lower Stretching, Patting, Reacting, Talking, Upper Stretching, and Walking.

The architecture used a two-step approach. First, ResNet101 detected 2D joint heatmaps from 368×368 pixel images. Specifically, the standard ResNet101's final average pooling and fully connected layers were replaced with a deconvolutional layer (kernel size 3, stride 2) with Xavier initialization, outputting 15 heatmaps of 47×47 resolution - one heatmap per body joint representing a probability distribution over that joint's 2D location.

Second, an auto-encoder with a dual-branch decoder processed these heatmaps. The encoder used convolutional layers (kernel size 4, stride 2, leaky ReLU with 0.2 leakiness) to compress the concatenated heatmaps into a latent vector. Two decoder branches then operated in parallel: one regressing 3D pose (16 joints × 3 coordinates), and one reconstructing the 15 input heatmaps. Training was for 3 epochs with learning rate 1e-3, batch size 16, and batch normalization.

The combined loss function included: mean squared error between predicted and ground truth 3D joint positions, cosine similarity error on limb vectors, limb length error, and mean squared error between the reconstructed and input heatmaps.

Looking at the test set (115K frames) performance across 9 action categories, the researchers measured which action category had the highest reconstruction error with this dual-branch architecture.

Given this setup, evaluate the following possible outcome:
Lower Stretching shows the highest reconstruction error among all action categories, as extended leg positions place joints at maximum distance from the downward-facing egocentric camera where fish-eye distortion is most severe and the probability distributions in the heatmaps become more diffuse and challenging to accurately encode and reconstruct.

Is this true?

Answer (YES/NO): NO